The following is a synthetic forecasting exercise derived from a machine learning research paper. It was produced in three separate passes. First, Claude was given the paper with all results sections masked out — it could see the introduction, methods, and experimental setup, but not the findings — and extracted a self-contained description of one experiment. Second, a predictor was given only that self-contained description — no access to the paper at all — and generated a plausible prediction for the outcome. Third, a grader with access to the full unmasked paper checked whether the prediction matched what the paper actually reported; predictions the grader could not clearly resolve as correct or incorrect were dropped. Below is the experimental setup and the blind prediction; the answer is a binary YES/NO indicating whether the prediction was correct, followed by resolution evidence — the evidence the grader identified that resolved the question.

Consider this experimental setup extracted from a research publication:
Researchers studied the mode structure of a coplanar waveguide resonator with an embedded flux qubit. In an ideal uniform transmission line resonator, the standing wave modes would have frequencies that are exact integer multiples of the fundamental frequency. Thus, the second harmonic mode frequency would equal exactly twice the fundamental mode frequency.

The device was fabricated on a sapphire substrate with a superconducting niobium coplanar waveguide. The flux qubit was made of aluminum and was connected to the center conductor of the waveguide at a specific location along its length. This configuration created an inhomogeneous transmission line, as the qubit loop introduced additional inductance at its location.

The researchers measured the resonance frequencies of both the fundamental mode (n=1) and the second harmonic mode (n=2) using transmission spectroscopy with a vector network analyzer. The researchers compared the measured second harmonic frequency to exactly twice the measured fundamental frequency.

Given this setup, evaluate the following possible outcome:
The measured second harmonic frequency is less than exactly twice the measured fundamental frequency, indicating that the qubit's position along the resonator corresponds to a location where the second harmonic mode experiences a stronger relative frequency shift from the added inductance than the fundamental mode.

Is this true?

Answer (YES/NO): YES